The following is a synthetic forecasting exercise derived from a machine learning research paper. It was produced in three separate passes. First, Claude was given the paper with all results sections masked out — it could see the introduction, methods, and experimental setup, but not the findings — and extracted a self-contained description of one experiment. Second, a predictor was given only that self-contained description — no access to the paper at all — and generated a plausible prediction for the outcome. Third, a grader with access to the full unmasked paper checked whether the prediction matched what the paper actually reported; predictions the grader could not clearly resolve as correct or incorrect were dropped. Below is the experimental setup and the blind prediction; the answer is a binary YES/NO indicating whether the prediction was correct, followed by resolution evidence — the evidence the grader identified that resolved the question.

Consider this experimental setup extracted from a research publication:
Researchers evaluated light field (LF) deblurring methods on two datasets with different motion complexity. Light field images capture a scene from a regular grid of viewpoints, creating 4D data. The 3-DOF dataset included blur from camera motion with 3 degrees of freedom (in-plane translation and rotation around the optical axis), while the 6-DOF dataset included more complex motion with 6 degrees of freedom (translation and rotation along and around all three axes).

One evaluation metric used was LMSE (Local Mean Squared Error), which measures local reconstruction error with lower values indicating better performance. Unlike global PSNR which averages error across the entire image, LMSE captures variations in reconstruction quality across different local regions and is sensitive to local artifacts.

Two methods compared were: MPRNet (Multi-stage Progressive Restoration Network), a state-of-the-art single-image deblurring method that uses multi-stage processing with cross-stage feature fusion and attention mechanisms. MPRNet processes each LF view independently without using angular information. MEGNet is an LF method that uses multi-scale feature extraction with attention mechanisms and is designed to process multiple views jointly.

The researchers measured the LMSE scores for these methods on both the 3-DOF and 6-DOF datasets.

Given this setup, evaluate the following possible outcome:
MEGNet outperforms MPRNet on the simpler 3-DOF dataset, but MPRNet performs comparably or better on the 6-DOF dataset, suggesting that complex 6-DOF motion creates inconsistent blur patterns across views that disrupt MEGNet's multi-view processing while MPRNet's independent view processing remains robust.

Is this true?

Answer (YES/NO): NO